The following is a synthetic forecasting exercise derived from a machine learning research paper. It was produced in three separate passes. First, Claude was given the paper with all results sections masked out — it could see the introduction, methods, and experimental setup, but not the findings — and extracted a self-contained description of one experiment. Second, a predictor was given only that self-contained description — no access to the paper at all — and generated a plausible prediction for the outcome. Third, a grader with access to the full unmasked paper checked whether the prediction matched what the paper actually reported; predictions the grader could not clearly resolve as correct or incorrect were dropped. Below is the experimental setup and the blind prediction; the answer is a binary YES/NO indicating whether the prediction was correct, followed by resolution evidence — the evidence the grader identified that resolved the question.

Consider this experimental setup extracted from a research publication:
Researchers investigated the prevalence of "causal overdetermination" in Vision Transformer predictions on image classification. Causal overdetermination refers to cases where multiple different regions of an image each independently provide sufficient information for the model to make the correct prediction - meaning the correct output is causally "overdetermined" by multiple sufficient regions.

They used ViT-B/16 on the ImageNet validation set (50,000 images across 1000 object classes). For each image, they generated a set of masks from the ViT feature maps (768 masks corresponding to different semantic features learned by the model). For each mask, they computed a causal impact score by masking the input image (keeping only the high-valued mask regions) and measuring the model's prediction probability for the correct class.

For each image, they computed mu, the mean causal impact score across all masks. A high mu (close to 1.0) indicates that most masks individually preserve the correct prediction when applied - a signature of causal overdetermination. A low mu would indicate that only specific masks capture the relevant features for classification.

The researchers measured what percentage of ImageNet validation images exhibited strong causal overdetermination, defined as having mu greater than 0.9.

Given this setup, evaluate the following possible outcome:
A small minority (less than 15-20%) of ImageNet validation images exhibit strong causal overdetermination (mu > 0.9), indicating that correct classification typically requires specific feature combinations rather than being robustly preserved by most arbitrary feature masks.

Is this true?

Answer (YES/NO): NO